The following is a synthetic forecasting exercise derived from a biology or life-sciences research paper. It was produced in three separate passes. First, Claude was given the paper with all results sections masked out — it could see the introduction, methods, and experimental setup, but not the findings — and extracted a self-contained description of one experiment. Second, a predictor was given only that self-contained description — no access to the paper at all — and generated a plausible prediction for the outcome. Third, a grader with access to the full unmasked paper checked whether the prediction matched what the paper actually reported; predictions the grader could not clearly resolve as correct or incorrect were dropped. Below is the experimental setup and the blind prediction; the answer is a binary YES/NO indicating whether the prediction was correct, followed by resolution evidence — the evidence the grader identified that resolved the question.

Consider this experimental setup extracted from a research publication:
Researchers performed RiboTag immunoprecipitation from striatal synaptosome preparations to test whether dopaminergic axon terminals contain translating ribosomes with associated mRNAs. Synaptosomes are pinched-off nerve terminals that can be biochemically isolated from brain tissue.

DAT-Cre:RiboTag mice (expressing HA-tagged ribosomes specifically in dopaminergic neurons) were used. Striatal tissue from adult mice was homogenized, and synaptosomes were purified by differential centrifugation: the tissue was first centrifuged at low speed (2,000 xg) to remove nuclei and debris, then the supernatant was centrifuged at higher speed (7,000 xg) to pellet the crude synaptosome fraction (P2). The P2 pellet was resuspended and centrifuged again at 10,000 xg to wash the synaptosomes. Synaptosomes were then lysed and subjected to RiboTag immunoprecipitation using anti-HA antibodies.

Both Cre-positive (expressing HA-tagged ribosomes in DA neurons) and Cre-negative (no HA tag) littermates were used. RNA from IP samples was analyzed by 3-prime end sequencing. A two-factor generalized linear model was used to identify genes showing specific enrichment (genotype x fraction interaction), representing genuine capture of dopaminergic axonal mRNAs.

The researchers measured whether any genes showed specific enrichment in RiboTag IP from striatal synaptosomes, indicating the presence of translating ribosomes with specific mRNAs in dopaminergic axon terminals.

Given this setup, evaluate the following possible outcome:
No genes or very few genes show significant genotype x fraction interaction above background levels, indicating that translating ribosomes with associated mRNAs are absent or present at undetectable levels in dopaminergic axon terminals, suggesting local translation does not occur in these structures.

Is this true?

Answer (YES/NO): YES